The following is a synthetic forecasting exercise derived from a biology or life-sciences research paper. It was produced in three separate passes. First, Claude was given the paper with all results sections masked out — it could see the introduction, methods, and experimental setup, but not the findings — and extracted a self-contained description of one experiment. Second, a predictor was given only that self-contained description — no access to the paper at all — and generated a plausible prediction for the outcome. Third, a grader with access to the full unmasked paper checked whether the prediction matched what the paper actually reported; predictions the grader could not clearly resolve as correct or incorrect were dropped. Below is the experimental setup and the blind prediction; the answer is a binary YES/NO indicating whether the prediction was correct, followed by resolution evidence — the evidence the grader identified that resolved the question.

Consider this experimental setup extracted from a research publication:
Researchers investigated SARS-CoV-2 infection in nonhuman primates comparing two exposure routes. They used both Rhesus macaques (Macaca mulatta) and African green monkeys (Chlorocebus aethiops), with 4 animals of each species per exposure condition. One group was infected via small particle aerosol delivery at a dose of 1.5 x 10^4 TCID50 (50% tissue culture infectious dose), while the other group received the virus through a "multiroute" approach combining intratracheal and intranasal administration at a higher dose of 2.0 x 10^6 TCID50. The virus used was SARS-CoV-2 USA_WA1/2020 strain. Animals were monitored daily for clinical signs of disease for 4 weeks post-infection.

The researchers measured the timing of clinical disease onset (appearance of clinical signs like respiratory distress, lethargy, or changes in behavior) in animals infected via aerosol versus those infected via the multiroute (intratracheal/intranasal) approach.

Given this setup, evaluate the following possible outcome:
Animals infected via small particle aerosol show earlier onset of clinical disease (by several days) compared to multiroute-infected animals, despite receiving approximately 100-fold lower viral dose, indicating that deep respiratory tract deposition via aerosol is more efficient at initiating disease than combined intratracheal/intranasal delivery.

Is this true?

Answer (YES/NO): NO